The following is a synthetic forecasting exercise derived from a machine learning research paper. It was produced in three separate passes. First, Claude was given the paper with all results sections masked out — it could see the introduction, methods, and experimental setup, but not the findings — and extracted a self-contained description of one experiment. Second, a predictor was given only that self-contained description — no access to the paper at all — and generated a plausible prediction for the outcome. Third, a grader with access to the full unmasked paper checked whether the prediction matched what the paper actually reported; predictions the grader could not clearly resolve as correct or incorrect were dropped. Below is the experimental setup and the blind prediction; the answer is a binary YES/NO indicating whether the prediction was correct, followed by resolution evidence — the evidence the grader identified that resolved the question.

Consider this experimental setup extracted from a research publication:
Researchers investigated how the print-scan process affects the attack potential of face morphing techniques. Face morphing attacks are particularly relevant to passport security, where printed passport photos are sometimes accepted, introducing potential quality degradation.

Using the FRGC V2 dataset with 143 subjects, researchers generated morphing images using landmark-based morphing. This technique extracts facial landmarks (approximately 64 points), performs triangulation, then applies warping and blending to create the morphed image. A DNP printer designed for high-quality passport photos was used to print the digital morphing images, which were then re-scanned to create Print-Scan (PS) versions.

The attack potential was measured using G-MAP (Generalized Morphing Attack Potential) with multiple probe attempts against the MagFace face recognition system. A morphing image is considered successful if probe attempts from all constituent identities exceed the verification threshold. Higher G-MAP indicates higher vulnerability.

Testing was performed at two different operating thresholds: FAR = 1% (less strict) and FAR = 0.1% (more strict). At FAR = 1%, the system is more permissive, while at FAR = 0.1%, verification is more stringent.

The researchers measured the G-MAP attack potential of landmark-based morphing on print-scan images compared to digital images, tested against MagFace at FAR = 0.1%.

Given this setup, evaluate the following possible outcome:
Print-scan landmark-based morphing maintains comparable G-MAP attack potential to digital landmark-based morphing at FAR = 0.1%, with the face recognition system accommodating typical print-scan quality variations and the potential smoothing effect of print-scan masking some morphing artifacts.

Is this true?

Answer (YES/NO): YES